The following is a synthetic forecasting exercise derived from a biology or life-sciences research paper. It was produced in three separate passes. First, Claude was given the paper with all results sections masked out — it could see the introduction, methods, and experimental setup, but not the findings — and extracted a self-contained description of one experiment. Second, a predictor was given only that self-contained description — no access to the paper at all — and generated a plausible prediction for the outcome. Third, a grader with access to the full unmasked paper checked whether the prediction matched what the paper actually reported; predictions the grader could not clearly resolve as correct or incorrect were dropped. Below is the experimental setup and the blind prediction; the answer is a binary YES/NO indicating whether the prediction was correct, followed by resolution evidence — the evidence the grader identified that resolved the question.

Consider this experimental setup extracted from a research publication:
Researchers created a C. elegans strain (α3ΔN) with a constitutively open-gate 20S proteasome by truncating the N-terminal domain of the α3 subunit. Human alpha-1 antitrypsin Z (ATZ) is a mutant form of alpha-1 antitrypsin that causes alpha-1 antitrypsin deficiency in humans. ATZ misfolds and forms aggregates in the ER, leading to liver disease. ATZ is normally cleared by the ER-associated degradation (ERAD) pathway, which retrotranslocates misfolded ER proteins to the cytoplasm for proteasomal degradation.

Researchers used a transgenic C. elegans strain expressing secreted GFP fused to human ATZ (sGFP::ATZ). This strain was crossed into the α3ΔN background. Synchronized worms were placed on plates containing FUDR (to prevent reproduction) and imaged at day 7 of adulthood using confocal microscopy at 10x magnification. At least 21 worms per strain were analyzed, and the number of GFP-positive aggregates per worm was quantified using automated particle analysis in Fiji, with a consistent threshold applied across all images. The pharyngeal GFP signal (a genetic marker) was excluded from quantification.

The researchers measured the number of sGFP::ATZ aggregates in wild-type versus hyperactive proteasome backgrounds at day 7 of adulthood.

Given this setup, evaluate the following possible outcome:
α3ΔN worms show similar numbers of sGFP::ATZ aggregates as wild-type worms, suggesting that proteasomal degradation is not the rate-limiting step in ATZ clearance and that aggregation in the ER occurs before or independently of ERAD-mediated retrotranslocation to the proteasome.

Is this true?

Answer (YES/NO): NO